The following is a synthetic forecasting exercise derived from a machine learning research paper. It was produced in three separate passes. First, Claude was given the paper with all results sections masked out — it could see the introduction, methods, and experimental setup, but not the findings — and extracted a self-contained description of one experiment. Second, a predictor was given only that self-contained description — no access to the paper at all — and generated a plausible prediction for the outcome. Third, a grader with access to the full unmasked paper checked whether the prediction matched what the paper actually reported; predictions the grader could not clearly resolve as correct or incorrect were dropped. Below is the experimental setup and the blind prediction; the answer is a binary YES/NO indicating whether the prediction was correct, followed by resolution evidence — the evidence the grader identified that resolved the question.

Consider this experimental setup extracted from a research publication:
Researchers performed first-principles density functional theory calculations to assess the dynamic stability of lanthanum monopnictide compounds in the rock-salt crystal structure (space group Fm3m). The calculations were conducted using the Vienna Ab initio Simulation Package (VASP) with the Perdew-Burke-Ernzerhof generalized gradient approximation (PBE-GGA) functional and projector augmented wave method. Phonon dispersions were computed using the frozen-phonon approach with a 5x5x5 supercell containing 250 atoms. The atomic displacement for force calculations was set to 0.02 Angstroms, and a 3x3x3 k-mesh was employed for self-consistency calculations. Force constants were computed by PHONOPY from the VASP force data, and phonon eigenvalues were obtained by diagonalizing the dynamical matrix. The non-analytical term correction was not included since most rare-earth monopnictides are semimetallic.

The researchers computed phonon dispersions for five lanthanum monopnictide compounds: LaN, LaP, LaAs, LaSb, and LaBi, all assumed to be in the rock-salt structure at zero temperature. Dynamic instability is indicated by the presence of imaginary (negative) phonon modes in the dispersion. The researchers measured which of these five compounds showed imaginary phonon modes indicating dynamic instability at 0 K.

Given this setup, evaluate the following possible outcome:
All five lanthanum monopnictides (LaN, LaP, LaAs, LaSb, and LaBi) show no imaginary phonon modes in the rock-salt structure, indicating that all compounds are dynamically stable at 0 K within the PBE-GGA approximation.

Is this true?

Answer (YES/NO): NO